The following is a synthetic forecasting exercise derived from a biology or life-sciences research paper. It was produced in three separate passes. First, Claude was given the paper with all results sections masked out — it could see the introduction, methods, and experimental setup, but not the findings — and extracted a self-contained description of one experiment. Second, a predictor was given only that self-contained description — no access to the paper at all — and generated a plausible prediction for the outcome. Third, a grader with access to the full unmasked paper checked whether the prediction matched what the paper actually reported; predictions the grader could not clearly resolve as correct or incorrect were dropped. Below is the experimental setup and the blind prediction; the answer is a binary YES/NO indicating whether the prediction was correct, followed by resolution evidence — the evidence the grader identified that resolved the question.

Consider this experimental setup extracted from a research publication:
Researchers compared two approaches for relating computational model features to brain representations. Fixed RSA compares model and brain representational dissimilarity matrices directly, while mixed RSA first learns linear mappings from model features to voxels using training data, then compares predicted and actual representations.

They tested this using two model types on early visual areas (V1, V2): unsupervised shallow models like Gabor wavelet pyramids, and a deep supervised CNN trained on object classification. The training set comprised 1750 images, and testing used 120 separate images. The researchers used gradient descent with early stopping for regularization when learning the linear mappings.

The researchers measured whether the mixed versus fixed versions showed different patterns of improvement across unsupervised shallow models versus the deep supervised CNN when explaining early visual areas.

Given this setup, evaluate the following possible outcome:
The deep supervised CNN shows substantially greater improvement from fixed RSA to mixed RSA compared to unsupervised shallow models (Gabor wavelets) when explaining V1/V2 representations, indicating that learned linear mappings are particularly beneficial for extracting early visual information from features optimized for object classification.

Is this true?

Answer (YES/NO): YES